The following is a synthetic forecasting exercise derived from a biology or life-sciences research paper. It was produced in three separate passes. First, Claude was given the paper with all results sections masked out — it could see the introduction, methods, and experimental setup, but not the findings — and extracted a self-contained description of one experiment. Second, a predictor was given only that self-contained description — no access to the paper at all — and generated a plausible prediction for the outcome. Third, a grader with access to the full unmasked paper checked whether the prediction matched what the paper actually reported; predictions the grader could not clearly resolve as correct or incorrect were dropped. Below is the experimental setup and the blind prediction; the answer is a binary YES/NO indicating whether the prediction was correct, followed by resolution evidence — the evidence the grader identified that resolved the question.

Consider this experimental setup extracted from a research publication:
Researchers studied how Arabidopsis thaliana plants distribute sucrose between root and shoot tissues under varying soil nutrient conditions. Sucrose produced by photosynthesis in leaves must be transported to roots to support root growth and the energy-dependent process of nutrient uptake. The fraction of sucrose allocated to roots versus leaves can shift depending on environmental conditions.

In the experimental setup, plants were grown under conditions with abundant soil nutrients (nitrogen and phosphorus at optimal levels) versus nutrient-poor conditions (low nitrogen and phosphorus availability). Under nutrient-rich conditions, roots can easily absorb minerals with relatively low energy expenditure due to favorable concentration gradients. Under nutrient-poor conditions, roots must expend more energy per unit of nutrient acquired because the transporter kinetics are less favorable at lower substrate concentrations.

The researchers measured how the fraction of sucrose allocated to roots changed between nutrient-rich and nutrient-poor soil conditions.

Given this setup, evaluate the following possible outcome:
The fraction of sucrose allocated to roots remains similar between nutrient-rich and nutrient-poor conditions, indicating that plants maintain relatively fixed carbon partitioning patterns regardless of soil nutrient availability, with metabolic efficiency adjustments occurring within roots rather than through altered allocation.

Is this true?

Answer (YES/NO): NO